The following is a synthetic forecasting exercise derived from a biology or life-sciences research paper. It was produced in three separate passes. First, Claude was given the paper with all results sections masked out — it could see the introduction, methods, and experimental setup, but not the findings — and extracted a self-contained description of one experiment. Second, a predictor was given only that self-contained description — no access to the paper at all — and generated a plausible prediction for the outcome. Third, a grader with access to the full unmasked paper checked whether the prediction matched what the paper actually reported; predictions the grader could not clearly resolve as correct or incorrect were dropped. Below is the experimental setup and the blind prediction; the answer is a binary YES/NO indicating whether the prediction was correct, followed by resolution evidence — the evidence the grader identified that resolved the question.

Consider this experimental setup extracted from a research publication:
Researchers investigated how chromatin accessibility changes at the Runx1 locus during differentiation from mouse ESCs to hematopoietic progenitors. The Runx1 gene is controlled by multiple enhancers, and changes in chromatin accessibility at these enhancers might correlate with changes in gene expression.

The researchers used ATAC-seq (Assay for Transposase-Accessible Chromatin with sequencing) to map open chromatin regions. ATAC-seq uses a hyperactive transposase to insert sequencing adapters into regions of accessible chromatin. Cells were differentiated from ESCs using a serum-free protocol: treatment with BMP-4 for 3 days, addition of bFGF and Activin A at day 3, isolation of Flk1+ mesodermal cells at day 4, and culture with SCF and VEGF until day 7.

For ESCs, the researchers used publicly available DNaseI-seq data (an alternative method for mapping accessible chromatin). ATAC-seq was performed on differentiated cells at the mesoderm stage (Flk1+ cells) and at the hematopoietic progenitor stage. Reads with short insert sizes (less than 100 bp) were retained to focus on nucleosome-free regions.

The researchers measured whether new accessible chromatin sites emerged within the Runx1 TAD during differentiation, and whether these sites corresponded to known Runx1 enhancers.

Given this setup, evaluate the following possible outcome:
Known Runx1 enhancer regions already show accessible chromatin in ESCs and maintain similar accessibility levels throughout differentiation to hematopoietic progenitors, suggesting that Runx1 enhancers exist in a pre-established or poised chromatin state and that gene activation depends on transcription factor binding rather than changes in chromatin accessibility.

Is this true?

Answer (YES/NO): NO